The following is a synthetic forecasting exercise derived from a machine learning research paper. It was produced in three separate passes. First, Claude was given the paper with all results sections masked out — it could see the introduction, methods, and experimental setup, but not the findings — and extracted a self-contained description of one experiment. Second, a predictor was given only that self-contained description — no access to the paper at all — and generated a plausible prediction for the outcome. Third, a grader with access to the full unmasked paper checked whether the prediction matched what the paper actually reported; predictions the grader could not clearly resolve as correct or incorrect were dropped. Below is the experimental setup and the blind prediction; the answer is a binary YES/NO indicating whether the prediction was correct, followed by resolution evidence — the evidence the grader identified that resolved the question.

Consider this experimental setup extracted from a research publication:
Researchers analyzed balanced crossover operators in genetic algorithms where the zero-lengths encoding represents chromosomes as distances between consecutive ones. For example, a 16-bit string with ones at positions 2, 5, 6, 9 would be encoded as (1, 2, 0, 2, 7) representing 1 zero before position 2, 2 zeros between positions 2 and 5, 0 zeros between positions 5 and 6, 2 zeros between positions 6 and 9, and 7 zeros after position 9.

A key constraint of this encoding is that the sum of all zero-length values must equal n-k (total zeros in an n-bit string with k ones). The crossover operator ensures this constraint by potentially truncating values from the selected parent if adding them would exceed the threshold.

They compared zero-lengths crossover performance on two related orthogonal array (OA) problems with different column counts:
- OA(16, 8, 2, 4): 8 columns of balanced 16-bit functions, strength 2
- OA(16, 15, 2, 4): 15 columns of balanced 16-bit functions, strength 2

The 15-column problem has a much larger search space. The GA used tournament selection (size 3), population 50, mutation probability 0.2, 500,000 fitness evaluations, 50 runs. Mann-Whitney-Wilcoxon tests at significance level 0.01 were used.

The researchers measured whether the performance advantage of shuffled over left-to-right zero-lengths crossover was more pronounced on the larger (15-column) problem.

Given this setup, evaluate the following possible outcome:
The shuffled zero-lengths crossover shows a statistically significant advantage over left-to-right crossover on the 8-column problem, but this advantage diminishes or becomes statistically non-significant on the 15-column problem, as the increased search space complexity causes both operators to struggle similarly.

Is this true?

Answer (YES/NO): NO